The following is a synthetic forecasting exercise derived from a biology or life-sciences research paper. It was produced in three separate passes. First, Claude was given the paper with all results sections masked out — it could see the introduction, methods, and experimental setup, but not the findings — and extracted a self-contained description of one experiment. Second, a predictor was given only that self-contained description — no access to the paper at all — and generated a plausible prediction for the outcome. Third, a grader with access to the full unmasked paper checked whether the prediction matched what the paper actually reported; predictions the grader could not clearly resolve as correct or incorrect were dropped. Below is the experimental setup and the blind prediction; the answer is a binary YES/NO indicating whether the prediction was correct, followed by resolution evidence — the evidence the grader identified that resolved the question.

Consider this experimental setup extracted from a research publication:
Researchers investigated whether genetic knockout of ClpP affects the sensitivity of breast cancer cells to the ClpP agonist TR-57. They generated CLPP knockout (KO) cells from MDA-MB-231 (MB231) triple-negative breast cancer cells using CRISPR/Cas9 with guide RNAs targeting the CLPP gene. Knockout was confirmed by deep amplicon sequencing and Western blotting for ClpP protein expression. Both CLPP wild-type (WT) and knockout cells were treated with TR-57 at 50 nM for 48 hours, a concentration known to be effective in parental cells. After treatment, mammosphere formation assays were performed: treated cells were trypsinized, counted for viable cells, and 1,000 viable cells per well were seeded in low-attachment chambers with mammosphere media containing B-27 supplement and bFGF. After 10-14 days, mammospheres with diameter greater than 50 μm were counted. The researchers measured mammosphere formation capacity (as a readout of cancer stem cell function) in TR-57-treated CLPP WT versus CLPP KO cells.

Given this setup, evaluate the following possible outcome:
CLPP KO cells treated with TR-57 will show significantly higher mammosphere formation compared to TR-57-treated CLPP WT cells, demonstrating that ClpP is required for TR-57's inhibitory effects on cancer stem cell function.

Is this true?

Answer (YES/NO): YES